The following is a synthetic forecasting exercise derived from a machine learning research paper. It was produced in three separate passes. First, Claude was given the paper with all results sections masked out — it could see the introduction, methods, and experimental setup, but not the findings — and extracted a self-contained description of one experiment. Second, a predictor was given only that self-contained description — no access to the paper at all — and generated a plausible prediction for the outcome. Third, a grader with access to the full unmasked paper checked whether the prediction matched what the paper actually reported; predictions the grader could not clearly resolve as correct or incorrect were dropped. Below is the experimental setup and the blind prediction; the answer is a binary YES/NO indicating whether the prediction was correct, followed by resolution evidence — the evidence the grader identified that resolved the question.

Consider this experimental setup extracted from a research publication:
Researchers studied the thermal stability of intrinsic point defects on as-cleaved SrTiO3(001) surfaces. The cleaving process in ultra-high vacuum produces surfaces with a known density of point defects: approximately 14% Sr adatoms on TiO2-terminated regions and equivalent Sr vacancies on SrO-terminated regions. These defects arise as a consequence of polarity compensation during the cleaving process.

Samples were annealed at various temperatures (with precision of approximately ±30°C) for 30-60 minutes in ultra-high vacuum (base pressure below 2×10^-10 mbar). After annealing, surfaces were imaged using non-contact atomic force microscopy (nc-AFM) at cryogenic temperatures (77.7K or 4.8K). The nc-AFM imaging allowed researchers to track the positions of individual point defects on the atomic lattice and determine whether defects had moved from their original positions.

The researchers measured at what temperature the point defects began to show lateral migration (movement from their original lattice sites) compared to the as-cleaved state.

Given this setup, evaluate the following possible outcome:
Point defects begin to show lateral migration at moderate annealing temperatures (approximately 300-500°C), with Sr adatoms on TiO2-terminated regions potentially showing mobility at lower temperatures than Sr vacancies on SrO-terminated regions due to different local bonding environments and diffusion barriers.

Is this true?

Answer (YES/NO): NO